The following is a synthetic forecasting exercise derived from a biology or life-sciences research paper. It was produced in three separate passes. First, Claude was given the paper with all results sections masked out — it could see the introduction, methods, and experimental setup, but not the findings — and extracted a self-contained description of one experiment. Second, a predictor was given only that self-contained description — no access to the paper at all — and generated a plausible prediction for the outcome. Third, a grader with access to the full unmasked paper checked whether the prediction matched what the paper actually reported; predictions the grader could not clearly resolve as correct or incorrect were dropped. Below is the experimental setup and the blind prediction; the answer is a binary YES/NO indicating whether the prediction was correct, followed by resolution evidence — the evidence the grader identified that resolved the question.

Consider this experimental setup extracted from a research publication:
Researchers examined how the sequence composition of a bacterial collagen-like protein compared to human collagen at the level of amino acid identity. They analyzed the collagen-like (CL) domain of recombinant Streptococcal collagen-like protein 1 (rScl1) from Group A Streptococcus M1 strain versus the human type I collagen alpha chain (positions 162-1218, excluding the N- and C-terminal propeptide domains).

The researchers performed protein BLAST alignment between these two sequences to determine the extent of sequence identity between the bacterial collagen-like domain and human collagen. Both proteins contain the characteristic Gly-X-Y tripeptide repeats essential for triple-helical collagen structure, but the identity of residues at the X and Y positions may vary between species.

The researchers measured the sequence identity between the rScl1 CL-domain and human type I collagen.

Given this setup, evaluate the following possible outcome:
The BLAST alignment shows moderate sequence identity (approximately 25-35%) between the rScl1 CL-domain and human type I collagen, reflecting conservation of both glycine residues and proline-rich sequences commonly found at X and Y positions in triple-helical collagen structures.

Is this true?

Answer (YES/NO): NO